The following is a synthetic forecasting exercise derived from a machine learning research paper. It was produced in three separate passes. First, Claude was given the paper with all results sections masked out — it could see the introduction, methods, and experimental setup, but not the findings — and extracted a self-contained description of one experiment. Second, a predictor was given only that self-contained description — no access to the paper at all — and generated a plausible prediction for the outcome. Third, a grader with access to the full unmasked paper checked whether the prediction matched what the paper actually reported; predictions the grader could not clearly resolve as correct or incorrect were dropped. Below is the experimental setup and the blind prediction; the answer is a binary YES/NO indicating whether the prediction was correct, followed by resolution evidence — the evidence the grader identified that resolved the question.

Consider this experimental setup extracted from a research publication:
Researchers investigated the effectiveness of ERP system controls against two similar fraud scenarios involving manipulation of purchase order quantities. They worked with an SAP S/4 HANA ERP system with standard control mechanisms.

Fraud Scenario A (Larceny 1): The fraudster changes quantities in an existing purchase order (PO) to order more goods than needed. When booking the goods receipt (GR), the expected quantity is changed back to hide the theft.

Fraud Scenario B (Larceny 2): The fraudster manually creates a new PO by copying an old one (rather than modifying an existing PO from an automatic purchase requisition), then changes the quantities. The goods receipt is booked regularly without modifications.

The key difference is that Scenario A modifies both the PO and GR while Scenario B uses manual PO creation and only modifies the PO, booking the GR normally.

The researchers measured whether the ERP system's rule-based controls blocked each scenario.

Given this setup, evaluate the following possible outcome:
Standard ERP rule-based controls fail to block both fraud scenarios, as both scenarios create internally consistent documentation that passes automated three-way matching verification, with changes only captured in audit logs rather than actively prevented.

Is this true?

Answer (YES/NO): NO